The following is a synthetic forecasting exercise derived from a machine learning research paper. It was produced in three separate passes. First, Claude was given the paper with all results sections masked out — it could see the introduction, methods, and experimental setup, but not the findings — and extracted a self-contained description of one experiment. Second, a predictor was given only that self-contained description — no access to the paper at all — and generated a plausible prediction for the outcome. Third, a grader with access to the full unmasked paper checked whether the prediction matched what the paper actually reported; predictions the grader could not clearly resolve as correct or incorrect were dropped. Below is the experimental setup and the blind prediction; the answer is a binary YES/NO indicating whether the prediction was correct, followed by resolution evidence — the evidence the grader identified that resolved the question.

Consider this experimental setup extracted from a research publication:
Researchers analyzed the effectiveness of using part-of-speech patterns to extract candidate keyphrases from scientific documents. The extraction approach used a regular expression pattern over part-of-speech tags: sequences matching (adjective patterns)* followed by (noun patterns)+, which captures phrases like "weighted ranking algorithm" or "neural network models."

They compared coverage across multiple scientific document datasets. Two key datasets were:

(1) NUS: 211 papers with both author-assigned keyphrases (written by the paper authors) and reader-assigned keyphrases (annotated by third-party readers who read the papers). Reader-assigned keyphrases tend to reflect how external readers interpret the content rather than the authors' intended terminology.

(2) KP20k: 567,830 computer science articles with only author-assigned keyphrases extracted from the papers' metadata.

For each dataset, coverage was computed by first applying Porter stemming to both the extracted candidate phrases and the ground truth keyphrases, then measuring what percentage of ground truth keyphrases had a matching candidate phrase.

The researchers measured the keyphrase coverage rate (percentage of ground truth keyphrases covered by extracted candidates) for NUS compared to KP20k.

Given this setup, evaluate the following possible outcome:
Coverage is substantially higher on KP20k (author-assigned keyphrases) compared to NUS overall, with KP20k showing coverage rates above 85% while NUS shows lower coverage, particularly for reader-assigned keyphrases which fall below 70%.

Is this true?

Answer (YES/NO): NO